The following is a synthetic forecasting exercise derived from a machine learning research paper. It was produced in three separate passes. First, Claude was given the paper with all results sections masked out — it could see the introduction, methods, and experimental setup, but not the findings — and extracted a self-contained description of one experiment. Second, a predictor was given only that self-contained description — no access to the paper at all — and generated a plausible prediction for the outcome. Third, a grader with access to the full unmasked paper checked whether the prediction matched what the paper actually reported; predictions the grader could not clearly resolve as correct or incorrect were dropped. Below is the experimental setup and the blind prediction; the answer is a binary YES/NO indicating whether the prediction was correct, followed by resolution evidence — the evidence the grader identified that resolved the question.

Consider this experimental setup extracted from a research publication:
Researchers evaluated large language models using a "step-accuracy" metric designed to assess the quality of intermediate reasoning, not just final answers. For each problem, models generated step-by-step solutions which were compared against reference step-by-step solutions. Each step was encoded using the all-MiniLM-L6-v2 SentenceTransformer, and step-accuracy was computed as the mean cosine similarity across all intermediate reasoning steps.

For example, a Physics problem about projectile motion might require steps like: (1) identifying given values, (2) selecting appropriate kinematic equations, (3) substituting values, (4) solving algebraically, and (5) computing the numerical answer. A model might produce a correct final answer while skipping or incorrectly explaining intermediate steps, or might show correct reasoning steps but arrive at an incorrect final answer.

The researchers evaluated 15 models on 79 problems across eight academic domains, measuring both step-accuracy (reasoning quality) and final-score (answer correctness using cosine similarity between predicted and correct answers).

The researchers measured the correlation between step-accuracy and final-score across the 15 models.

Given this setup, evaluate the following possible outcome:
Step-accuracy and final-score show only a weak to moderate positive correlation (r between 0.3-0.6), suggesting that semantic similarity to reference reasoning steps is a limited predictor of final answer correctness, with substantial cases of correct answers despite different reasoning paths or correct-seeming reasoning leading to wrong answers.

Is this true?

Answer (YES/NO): NO